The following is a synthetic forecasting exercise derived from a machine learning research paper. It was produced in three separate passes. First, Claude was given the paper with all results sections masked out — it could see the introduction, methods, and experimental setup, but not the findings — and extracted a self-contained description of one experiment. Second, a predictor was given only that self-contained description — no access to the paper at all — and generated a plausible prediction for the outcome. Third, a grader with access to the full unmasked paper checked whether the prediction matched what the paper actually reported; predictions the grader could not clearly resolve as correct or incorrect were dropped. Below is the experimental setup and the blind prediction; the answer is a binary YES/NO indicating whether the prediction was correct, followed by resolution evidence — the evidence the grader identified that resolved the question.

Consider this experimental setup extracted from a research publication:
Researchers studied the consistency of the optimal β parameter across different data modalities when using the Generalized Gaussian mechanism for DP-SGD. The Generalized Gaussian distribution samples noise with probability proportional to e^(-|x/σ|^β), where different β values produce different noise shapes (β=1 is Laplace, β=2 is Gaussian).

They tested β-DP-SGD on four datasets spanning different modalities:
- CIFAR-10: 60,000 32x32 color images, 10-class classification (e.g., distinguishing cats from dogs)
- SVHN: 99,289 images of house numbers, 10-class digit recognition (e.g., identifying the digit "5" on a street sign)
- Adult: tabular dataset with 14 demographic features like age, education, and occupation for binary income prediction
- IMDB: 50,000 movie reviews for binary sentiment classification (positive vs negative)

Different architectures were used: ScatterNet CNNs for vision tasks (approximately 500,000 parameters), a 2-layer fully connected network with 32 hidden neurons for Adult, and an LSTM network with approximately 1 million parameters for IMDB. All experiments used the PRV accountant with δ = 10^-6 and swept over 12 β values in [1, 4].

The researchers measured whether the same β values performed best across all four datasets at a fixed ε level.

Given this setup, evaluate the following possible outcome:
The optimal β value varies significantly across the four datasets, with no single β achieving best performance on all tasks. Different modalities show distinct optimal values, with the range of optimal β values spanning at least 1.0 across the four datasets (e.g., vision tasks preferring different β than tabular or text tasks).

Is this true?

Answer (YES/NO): NO